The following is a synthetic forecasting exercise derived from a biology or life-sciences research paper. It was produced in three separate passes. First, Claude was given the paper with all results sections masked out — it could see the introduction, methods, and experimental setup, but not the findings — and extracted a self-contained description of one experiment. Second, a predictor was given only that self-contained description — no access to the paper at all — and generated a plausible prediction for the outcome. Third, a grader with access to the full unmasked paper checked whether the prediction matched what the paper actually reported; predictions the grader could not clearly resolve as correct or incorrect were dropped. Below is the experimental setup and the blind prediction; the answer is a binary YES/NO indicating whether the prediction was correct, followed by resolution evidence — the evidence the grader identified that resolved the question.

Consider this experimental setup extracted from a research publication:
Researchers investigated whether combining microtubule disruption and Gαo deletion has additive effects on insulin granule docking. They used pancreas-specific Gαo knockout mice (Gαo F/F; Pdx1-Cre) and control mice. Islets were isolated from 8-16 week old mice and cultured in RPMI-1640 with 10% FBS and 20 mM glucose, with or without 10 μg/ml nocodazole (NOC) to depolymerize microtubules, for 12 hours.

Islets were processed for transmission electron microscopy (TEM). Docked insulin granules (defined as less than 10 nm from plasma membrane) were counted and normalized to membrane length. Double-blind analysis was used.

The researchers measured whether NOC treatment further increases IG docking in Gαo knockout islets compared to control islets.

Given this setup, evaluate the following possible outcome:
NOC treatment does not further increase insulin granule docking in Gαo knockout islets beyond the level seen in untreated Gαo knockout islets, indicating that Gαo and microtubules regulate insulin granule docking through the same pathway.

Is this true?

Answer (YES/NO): NO